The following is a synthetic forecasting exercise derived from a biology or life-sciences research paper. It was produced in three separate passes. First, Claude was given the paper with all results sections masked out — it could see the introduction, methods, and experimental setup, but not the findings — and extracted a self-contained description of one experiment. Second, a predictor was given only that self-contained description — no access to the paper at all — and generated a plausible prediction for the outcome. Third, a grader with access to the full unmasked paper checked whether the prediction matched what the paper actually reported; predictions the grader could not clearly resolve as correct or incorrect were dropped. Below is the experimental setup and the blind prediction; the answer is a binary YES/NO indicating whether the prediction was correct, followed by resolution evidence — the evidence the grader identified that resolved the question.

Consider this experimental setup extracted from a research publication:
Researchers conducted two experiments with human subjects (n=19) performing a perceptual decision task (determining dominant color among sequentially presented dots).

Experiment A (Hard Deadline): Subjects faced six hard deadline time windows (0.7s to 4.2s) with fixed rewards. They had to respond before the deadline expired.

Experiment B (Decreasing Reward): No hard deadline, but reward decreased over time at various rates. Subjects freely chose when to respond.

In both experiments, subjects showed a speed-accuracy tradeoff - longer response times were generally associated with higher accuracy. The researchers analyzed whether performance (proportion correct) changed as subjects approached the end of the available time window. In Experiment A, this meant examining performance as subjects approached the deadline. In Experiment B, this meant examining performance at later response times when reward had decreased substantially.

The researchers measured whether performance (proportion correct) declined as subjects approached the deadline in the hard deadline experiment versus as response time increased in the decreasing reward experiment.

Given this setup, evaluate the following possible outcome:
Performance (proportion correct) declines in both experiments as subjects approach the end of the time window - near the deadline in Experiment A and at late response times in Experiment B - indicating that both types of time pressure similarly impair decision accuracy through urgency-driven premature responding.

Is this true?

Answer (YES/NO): NO